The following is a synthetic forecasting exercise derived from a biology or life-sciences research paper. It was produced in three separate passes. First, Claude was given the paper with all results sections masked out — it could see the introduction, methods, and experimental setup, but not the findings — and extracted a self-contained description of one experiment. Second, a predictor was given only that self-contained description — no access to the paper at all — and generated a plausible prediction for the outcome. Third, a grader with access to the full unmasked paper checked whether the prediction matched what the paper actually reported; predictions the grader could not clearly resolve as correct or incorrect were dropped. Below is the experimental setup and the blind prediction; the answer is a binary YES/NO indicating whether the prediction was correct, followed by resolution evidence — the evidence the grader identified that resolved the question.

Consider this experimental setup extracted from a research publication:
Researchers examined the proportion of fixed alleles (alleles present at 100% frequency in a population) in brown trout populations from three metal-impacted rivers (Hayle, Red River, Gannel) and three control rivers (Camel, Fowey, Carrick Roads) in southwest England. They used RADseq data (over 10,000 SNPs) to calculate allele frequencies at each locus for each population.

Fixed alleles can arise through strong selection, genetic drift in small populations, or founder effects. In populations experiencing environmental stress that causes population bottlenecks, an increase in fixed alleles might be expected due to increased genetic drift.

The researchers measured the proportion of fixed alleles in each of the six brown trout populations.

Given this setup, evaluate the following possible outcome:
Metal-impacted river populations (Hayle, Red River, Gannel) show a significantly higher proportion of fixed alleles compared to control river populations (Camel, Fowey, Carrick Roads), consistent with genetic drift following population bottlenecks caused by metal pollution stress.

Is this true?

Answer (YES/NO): NO